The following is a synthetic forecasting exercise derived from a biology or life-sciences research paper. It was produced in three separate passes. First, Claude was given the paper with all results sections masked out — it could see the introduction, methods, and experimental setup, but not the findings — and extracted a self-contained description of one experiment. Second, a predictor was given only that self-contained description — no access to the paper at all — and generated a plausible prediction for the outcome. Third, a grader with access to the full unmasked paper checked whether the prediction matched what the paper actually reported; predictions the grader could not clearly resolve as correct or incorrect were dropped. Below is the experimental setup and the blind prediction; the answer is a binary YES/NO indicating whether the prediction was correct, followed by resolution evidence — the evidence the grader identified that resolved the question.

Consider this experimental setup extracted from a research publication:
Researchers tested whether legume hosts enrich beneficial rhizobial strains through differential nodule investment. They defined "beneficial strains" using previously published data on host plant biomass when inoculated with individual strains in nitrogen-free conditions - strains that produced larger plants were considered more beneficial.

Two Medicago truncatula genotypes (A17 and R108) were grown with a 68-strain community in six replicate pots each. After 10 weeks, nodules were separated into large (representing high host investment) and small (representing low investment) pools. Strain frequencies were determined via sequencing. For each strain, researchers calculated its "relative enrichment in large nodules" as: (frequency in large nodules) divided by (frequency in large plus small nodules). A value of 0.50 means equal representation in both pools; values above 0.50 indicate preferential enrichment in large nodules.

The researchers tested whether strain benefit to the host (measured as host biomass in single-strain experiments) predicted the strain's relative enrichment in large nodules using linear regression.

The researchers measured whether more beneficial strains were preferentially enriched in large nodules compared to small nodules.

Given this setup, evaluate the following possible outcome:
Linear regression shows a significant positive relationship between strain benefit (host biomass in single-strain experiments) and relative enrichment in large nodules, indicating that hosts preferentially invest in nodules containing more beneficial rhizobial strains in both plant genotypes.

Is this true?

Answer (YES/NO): NO